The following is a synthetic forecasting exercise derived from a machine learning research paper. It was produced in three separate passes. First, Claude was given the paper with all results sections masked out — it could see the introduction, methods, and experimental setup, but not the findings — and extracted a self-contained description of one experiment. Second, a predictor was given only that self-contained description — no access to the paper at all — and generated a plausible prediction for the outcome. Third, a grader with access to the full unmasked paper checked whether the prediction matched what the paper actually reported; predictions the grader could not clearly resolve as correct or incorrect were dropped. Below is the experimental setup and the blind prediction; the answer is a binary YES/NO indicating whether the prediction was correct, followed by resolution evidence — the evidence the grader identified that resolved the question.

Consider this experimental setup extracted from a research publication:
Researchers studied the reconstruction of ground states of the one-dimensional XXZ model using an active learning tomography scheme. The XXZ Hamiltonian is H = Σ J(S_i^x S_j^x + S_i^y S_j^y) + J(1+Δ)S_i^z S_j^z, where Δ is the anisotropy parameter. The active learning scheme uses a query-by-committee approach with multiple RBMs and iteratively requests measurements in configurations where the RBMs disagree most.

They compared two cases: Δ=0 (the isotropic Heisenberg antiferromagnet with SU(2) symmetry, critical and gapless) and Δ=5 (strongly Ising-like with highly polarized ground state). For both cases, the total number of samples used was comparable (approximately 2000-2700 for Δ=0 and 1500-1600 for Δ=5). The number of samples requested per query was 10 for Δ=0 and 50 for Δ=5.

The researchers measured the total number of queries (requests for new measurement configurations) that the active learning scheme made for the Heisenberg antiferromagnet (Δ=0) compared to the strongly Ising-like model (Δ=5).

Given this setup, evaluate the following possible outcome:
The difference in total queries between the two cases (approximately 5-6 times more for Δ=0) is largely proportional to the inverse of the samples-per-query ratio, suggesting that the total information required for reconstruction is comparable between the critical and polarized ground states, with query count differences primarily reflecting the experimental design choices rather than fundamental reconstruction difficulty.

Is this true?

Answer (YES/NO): NO